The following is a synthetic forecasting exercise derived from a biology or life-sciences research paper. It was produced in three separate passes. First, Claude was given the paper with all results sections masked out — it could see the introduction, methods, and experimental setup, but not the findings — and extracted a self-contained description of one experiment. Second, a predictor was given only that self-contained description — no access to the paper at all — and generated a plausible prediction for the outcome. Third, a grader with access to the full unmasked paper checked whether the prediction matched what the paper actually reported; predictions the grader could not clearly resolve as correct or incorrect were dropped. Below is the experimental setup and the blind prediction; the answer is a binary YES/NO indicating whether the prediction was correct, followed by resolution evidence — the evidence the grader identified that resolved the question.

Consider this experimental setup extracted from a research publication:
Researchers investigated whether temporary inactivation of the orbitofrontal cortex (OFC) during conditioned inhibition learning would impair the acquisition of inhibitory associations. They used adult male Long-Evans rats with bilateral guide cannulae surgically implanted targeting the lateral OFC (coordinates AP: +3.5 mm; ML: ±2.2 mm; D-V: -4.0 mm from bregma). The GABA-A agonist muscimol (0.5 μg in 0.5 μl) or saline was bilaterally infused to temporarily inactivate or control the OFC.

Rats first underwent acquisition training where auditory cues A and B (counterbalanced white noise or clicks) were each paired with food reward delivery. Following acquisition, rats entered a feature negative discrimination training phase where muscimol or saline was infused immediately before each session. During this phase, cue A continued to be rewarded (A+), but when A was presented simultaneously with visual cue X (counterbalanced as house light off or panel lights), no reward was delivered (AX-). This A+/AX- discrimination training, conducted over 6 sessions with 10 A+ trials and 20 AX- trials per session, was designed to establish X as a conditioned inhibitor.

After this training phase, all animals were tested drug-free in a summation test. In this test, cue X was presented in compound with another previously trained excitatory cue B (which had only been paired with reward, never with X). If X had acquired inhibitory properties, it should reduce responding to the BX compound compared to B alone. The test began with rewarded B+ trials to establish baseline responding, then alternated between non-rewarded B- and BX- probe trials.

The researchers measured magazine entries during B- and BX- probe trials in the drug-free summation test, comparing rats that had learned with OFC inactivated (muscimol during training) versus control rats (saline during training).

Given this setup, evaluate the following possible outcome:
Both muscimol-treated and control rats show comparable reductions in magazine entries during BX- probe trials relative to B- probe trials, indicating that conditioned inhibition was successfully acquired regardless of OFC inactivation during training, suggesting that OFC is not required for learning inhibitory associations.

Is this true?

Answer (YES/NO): YES